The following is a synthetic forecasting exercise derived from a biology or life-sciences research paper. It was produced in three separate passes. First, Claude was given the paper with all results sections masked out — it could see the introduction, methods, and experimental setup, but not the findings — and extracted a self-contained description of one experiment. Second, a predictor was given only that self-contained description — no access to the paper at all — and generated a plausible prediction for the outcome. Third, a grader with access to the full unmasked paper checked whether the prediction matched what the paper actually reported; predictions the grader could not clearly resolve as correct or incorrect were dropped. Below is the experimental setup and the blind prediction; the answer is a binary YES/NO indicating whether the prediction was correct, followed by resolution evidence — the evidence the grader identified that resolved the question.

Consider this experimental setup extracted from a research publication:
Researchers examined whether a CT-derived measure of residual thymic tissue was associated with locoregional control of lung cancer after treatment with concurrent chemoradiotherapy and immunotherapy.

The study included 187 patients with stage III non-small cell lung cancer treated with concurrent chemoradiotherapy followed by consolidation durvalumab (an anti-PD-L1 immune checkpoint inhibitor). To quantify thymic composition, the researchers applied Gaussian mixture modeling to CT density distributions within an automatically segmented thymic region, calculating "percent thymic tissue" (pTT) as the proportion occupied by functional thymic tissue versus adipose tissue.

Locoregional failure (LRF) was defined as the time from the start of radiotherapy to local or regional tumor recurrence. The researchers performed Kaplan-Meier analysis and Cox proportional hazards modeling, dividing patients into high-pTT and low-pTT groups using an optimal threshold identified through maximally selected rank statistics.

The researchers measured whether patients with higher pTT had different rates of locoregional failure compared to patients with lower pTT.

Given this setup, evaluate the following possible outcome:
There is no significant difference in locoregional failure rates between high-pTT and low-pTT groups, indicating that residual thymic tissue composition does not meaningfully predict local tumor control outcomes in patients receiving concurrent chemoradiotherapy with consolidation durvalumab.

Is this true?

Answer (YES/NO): NO